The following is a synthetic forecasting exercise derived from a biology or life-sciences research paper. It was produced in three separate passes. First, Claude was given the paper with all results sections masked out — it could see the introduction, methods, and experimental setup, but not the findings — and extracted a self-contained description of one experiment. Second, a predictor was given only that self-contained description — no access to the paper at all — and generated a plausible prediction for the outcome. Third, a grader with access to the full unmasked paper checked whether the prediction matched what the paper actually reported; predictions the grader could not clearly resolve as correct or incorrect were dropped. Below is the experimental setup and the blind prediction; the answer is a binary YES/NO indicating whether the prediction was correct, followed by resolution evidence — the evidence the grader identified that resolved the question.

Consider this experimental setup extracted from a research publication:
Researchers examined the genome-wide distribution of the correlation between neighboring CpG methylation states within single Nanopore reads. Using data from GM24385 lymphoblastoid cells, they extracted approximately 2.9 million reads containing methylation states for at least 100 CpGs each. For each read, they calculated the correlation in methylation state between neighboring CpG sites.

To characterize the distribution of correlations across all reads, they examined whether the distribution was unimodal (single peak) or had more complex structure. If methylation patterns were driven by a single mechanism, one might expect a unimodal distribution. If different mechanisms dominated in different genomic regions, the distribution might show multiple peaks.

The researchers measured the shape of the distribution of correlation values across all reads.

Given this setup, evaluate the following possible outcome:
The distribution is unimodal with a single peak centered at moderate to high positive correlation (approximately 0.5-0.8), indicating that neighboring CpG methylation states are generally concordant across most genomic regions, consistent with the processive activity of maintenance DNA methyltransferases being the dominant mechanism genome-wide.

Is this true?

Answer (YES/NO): NO